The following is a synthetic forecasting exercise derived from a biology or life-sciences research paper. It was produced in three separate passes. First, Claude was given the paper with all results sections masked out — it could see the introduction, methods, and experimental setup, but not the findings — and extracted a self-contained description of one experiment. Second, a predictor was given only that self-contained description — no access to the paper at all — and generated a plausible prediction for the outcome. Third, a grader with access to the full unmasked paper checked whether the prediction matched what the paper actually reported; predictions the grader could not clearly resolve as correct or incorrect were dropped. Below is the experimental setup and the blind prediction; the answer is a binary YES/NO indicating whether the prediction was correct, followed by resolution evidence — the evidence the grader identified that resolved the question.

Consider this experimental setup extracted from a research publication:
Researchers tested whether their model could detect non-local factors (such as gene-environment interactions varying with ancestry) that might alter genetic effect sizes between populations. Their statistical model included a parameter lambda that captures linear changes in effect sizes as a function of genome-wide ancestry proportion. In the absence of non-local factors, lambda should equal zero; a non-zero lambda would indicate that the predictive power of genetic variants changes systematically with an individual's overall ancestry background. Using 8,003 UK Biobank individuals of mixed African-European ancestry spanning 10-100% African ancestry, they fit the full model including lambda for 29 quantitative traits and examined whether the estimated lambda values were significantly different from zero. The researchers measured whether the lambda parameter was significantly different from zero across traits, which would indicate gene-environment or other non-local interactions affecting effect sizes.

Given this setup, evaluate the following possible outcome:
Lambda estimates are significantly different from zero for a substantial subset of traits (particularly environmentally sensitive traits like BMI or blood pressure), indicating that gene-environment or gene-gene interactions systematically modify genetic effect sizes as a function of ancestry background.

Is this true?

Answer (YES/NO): NO